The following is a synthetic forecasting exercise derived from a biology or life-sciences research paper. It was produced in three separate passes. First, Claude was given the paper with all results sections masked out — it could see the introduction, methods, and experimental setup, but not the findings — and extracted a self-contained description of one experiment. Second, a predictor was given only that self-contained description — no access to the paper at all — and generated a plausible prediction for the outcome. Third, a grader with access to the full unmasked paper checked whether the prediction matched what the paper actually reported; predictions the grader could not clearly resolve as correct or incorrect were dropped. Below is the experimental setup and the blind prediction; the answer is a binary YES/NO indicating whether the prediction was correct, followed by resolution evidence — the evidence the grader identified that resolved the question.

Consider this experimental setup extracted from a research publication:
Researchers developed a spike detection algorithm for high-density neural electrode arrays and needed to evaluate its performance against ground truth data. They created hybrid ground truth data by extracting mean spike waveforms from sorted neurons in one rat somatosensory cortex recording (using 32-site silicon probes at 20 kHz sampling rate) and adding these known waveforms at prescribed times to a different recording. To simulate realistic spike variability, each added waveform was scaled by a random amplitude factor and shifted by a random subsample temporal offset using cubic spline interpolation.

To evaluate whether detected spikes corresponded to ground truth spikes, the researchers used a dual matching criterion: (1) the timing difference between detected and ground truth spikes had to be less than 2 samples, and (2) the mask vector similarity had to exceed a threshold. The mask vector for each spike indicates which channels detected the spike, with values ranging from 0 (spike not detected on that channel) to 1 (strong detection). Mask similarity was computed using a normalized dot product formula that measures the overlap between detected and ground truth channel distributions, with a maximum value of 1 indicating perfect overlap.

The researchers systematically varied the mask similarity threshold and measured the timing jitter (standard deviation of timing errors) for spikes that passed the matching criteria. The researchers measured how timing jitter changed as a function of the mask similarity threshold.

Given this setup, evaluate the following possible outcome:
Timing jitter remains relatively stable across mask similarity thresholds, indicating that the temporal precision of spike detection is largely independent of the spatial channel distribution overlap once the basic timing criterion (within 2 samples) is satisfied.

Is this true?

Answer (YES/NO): NO